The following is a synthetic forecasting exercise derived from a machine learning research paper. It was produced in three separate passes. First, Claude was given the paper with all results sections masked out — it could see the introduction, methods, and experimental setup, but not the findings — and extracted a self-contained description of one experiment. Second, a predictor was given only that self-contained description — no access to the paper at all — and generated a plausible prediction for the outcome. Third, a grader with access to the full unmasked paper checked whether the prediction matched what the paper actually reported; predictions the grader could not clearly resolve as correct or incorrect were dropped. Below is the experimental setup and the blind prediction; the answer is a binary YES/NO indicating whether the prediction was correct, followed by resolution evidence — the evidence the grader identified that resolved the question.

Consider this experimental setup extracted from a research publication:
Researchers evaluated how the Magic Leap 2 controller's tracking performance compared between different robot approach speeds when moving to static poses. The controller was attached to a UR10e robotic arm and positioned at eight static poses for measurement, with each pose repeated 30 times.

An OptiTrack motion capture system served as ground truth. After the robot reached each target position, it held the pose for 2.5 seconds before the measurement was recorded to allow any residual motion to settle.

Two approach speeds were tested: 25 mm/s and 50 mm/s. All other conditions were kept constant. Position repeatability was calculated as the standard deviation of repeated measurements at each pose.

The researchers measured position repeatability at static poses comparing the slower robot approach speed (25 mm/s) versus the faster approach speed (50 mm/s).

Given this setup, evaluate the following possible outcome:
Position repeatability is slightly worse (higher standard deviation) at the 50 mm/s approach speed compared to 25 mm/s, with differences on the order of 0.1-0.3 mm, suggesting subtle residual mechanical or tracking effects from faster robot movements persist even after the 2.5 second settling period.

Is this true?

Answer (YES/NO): NO